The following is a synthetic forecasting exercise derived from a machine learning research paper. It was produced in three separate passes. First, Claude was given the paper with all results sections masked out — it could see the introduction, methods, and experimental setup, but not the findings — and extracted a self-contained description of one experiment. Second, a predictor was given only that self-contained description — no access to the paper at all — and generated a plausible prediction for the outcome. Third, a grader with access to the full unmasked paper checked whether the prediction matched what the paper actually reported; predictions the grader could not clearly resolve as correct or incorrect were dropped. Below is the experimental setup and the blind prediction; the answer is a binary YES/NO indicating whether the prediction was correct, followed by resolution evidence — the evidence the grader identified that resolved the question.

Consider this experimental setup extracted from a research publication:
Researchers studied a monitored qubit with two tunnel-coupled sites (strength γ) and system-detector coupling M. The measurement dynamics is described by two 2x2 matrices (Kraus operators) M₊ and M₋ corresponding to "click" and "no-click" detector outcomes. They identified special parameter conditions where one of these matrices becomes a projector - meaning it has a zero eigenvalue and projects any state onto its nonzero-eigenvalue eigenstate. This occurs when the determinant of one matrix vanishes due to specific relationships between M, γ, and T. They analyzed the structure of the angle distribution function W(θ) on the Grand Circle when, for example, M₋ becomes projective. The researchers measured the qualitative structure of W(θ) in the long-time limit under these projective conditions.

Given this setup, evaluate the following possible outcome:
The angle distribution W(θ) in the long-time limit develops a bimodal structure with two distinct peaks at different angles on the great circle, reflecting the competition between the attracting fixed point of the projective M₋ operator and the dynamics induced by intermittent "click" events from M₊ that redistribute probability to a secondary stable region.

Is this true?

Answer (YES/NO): NO